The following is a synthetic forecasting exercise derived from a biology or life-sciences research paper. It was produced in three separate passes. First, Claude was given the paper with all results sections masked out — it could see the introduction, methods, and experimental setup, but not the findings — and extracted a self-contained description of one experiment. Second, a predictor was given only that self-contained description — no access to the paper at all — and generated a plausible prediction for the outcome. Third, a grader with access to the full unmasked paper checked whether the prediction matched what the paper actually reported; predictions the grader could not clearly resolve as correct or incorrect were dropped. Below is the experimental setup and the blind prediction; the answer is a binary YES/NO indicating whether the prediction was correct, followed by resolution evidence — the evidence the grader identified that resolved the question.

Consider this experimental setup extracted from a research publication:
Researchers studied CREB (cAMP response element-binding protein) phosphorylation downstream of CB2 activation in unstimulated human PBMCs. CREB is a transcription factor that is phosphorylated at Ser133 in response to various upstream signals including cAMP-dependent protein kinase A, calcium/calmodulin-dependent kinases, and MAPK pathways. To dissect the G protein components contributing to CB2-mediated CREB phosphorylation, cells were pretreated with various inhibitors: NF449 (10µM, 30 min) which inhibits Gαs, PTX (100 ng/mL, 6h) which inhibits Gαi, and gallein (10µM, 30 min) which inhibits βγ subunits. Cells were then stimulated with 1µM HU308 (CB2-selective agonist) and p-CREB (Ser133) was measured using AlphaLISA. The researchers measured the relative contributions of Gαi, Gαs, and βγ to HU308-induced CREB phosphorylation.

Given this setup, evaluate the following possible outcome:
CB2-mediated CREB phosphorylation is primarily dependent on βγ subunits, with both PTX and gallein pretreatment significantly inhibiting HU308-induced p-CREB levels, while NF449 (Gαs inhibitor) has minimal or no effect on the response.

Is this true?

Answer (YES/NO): NO